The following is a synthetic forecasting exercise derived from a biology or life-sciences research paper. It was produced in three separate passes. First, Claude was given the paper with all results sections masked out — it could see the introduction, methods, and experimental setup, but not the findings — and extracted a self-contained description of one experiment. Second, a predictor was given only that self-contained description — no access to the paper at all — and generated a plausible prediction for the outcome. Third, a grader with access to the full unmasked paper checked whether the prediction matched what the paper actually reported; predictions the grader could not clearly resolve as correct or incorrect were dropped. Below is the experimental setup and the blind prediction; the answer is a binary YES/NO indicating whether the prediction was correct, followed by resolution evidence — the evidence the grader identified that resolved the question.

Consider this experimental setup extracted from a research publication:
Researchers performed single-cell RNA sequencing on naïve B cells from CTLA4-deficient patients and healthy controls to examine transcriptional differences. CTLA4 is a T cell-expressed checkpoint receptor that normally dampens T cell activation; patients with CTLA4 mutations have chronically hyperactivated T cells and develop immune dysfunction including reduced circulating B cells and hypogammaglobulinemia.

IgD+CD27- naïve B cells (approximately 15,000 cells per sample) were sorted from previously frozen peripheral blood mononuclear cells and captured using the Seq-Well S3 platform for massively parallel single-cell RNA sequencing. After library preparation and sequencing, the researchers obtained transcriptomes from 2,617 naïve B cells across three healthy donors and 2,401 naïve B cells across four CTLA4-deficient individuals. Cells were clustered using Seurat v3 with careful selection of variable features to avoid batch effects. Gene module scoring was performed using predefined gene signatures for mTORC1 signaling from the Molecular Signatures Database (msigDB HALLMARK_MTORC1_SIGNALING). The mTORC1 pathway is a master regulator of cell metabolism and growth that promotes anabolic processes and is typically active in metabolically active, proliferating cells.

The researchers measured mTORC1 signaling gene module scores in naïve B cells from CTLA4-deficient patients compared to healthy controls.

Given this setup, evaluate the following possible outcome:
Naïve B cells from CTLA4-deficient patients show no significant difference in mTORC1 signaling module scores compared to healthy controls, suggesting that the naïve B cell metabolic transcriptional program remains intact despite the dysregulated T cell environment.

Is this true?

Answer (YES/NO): NO